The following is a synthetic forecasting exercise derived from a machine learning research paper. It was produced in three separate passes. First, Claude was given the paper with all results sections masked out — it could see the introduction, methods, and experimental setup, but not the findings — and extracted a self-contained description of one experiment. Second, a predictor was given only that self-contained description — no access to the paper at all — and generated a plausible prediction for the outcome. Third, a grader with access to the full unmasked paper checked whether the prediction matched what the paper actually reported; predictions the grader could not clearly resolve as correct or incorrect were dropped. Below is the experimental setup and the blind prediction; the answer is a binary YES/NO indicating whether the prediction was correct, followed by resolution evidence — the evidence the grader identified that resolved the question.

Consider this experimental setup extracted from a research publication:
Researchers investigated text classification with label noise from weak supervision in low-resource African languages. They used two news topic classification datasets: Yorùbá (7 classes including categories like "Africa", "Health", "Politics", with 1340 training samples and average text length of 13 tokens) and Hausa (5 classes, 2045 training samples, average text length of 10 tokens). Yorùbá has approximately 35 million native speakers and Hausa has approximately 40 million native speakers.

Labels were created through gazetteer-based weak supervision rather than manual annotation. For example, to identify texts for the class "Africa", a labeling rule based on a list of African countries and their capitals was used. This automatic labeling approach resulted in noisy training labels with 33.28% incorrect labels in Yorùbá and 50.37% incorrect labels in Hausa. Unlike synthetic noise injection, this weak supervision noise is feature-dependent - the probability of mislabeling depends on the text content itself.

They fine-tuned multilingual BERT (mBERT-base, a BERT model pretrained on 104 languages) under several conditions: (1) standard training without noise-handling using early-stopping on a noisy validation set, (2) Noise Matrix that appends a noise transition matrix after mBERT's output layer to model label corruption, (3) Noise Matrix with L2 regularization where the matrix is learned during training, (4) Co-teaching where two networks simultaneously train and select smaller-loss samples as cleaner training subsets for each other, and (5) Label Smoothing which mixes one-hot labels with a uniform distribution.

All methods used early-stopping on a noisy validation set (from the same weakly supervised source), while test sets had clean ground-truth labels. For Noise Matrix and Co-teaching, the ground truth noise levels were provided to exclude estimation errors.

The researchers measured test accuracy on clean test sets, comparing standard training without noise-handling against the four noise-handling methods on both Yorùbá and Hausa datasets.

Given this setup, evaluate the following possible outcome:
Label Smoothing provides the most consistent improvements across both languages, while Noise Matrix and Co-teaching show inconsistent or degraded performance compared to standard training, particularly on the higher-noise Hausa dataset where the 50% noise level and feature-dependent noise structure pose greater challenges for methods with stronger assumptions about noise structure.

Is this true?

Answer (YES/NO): NO